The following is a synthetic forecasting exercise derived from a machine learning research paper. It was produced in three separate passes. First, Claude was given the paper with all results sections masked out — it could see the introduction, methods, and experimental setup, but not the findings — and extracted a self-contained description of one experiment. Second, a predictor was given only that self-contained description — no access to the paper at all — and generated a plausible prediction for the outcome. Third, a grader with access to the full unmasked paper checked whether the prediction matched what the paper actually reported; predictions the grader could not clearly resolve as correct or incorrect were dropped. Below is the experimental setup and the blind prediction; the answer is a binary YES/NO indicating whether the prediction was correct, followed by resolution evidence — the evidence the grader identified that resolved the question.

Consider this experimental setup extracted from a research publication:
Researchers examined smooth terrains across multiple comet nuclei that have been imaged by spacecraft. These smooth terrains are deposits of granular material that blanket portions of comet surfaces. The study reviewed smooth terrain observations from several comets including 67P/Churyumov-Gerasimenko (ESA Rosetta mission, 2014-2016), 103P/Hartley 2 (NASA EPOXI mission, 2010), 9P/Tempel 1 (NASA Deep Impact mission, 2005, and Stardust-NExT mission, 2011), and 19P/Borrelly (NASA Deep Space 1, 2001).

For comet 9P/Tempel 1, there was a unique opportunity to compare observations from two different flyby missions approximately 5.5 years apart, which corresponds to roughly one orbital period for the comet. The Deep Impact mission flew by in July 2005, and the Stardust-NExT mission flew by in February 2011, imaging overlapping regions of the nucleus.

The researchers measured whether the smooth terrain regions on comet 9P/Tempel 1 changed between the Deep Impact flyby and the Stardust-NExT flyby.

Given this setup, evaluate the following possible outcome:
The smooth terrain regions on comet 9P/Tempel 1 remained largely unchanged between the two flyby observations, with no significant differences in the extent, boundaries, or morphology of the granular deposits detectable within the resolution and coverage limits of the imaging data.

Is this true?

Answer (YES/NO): NO